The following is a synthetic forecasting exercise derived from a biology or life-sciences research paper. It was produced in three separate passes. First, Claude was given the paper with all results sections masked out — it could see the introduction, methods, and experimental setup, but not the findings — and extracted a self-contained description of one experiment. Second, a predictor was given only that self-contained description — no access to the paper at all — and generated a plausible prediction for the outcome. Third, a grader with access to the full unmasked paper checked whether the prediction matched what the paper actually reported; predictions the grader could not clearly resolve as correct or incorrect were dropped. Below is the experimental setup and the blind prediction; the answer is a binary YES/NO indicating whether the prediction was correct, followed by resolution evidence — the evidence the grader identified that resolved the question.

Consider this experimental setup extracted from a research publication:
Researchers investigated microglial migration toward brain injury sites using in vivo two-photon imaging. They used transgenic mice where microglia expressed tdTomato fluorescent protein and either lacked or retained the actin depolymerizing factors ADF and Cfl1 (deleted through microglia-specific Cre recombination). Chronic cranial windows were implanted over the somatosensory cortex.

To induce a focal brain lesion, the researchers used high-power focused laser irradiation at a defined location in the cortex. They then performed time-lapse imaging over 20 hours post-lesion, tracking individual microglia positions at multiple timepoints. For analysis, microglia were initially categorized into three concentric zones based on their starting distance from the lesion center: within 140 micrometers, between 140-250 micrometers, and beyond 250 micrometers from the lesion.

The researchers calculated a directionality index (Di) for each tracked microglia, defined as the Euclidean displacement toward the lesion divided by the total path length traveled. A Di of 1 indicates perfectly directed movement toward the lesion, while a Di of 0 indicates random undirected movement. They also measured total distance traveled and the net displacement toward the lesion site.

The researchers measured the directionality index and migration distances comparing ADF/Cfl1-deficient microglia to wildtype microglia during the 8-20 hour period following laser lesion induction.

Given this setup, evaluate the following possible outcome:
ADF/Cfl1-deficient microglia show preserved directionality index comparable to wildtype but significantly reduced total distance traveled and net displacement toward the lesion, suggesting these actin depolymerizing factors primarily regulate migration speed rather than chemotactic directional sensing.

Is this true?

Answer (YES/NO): NO